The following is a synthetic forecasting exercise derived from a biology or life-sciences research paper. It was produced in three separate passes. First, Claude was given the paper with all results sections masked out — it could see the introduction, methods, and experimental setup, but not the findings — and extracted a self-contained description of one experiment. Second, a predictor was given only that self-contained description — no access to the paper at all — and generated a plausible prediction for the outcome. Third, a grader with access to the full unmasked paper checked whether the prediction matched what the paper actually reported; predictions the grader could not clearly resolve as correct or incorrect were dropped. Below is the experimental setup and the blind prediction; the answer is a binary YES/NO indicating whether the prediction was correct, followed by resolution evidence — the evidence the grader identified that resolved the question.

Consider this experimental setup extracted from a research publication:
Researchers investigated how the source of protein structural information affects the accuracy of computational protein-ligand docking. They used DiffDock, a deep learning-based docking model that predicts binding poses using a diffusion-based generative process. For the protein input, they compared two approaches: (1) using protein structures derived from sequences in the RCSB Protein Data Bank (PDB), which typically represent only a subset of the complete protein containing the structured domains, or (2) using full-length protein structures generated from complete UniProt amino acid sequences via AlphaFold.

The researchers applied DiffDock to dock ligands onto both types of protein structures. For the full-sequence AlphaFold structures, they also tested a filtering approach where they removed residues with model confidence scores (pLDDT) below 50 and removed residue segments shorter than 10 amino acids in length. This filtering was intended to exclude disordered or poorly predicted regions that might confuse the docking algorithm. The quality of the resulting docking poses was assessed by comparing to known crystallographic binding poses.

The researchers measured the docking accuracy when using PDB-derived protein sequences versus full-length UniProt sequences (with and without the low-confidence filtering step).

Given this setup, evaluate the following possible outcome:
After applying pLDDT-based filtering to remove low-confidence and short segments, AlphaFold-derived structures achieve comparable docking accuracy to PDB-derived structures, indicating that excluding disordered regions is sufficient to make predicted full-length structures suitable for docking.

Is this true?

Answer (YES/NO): NO